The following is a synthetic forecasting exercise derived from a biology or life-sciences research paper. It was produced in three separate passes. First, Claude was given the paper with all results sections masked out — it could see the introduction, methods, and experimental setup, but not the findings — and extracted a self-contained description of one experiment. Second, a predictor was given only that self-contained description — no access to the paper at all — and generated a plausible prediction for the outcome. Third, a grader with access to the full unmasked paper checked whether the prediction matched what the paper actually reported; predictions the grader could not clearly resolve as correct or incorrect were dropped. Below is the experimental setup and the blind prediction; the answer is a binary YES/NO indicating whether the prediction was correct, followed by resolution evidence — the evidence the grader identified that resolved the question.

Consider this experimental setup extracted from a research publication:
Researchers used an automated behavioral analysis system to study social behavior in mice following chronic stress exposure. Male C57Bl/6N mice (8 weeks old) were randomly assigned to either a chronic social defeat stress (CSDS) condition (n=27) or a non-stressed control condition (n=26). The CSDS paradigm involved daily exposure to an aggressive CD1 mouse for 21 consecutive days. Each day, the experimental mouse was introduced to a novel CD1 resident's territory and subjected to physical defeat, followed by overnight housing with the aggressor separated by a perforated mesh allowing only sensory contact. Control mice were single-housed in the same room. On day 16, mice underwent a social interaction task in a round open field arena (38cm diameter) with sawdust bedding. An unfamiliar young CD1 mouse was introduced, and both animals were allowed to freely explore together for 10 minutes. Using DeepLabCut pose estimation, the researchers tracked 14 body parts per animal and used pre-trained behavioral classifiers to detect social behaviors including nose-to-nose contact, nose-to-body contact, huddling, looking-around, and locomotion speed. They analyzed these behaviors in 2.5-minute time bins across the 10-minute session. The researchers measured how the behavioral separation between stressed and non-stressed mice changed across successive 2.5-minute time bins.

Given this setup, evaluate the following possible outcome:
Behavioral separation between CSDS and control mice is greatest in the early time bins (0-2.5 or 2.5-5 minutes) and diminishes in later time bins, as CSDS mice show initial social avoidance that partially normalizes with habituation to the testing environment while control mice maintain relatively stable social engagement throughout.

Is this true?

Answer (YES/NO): YES